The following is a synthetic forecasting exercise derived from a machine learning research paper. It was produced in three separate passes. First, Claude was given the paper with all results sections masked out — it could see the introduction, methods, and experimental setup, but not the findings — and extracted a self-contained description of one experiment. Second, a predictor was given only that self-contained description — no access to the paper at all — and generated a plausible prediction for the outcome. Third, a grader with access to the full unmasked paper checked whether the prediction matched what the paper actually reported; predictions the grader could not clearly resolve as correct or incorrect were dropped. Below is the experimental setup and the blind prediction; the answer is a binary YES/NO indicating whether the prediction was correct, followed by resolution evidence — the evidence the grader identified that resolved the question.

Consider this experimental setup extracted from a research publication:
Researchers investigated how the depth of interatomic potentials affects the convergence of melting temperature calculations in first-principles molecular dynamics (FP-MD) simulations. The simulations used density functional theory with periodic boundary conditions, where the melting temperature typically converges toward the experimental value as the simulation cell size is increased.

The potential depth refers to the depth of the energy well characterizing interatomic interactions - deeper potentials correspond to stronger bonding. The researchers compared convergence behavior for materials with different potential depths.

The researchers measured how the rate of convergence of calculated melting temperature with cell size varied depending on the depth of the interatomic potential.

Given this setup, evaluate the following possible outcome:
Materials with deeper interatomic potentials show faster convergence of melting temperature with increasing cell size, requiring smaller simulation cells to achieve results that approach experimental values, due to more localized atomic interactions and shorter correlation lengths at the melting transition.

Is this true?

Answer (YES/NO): NO